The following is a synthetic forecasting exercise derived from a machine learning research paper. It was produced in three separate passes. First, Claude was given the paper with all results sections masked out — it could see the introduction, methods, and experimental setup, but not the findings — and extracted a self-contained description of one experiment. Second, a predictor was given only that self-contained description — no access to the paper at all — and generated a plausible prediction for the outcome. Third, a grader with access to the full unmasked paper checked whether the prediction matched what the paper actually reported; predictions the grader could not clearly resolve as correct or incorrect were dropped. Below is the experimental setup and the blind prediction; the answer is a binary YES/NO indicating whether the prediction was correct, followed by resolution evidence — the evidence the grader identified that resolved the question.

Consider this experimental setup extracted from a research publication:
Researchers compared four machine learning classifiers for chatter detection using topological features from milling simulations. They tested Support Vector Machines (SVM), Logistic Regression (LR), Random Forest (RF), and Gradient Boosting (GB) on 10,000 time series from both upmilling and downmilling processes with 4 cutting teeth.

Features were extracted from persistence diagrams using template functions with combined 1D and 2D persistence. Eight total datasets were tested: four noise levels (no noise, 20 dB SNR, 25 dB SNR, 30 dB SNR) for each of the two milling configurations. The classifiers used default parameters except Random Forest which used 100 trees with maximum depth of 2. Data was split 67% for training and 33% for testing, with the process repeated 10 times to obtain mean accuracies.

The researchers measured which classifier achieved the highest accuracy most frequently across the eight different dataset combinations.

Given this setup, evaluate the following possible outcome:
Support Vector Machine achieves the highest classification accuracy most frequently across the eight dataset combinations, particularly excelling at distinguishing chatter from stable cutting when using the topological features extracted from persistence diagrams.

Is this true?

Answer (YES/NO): YES